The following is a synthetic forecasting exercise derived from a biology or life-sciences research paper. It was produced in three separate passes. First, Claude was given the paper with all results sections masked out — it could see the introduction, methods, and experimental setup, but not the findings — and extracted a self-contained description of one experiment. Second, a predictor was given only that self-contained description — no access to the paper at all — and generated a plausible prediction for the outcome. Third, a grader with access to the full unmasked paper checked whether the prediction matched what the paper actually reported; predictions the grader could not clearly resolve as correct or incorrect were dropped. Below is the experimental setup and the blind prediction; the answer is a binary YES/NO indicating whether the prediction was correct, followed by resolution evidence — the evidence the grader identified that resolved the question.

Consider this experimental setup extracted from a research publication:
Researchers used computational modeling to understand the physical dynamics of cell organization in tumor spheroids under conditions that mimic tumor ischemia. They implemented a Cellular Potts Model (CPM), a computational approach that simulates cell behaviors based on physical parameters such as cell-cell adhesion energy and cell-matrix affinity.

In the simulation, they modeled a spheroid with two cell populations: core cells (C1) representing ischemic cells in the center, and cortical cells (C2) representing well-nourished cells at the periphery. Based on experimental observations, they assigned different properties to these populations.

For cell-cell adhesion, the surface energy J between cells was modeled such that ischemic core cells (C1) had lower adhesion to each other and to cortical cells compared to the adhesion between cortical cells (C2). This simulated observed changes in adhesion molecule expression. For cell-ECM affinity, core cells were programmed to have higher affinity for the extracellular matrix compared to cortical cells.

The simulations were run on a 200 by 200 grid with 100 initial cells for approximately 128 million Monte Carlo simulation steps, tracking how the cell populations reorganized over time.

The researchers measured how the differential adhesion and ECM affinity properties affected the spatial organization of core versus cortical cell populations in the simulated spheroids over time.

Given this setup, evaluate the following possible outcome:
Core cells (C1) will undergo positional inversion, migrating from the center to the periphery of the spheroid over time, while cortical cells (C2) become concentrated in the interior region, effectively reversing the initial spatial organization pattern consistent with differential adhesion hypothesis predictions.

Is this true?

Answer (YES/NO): NO